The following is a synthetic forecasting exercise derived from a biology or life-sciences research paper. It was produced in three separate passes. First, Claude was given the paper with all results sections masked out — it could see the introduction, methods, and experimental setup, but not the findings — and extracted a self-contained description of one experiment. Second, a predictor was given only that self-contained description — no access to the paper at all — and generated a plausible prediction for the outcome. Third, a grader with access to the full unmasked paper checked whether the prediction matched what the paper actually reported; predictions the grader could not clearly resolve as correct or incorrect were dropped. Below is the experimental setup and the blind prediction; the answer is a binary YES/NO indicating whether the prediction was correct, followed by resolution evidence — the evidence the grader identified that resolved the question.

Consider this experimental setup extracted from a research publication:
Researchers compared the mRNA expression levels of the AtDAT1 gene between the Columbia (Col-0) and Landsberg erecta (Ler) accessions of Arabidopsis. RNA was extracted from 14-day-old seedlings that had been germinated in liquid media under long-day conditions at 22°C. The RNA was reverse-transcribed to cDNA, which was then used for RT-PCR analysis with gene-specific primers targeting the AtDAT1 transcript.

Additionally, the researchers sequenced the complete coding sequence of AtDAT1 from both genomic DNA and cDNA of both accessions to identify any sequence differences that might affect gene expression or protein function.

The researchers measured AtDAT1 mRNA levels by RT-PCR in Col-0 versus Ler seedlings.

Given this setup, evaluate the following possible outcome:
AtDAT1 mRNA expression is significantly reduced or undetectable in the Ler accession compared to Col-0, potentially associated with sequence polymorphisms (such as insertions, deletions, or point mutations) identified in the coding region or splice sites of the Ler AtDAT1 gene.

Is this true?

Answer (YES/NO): NO